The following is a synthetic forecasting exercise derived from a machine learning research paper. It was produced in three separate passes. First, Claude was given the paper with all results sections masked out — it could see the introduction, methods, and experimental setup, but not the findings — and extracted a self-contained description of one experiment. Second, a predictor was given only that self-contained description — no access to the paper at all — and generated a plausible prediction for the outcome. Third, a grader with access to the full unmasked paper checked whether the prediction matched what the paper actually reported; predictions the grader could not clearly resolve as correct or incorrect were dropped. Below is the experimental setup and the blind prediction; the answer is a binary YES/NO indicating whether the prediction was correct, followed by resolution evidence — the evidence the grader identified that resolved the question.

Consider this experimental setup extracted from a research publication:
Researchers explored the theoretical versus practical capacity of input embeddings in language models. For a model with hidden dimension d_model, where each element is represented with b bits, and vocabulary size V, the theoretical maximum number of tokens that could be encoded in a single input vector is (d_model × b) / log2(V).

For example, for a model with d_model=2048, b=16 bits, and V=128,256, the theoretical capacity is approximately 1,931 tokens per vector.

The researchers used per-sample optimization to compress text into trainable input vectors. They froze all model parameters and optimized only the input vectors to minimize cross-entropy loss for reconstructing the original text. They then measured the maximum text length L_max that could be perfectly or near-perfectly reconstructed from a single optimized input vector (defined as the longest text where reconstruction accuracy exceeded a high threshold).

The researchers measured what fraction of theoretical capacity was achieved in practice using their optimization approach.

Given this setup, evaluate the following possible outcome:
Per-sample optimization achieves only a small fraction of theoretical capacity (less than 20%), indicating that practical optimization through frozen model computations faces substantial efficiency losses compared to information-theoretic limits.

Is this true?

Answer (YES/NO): NO